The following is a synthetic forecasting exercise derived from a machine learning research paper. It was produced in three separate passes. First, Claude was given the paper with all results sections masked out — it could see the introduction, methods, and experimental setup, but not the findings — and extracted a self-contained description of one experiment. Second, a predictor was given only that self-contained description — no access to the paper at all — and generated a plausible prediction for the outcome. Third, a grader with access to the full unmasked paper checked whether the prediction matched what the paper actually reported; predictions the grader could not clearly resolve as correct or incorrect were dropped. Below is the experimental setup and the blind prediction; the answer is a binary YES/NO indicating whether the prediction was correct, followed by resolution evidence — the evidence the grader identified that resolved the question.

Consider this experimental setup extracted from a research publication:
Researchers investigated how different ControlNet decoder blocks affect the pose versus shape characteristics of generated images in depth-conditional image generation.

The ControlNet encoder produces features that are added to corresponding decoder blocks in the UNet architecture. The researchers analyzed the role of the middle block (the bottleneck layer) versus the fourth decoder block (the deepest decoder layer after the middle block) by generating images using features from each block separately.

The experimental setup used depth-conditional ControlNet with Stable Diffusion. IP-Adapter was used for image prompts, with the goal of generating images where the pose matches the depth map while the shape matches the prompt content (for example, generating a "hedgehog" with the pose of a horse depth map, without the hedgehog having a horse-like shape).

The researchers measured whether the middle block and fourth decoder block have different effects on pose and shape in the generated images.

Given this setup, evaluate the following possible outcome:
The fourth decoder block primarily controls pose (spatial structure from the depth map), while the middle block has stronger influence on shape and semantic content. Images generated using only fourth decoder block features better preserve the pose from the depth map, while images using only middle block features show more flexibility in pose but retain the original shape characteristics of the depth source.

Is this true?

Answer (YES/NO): NO